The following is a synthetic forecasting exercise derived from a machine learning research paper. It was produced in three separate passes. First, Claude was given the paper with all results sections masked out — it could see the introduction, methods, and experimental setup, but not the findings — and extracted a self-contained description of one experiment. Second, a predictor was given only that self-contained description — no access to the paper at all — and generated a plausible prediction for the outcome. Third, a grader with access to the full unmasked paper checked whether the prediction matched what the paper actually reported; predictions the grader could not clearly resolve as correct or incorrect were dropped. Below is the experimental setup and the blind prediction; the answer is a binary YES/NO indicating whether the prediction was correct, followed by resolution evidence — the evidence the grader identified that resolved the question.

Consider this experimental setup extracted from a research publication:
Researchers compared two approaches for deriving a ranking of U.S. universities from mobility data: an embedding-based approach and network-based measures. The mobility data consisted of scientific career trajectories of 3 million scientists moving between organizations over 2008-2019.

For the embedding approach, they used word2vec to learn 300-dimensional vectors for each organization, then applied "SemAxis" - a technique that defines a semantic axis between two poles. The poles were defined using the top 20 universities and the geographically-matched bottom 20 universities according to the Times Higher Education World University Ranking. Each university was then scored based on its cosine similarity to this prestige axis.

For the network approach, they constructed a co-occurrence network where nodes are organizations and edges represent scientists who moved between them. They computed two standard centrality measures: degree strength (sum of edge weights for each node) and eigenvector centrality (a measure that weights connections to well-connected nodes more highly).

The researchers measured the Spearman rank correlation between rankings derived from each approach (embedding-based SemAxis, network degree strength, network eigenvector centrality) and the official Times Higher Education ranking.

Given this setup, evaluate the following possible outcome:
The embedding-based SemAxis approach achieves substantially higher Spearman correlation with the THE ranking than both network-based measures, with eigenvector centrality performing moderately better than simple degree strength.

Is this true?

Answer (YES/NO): NO